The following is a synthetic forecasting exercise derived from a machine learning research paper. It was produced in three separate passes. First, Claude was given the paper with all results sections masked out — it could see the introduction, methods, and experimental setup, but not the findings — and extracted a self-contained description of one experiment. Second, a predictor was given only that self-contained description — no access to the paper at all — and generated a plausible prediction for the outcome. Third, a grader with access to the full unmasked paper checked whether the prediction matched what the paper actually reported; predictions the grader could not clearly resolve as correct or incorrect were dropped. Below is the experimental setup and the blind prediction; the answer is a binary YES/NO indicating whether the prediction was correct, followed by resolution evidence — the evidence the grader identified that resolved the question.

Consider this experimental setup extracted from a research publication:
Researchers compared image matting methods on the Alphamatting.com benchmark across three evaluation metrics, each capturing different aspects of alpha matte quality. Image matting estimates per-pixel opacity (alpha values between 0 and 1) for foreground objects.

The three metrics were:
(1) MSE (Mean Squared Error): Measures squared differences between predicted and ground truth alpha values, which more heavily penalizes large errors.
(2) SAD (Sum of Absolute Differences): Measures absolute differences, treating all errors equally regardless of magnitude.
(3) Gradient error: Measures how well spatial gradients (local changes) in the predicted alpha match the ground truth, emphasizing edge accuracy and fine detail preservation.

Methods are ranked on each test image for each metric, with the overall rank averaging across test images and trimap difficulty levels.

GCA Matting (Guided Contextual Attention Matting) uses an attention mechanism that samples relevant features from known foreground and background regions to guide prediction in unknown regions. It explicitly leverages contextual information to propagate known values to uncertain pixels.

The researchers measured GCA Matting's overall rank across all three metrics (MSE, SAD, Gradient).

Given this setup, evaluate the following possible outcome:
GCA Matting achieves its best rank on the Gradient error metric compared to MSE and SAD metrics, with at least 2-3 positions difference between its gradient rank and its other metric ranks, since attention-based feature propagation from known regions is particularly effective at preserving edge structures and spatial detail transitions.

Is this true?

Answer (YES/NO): NO